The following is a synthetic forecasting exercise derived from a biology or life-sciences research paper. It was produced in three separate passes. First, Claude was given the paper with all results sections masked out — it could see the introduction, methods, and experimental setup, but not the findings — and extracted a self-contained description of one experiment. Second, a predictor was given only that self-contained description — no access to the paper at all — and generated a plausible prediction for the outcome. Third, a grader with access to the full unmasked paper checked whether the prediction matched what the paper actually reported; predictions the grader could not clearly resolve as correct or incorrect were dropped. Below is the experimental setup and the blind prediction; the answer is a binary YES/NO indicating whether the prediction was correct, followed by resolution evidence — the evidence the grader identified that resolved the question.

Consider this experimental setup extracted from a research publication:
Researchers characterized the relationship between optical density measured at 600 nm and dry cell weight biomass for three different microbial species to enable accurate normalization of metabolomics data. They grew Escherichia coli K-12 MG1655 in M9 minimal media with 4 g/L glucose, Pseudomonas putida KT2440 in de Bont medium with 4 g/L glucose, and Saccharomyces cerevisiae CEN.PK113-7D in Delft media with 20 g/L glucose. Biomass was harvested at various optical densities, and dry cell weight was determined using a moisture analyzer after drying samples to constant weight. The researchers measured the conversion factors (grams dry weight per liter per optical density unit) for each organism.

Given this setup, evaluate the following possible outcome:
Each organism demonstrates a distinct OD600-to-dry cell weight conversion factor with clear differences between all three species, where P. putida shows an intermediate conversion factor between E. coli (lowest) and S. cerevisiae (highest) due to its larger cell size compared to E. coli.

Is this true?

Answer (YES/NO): NO